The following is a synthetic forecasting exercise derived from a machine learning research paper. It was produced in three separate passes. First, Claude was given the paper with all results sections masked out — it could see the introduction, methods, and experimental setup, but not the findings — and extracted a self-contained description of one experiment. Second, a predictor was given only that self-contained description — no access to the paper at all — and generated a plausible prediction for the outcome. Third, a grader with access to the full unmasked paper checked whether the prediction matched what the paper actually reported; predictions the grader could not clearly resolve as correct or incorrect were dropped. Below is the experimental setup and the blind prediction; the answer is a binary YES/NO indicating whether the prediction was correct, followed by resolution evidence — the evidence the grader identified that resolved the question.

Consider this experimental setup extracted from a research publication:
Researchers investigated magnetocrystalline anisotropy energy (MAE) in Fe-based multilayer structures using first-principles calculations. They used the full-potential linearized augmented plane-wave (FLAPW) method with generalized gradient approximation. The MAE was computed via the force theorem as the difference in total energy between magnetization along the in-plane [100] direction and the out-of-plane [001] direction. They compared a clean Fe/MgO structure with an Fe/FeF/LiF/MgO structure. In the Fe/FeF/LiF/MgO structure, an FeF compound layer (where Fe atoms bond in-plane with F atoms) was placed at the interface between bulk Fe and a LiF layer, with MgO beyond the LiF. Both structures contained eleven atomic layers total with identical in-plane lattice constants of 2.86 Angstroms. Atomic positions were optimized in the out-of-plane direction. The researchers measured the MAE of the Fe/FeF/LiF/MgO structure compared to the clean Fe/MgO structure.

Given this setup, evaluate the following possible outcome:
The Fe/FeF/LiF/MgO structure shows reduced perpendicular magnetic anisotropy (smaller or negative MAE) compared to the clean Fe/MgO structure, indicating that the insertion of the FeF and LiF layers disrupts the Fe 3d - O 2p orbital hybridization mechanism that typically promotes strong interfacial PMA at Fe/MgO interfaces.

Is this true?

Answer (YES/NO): NO